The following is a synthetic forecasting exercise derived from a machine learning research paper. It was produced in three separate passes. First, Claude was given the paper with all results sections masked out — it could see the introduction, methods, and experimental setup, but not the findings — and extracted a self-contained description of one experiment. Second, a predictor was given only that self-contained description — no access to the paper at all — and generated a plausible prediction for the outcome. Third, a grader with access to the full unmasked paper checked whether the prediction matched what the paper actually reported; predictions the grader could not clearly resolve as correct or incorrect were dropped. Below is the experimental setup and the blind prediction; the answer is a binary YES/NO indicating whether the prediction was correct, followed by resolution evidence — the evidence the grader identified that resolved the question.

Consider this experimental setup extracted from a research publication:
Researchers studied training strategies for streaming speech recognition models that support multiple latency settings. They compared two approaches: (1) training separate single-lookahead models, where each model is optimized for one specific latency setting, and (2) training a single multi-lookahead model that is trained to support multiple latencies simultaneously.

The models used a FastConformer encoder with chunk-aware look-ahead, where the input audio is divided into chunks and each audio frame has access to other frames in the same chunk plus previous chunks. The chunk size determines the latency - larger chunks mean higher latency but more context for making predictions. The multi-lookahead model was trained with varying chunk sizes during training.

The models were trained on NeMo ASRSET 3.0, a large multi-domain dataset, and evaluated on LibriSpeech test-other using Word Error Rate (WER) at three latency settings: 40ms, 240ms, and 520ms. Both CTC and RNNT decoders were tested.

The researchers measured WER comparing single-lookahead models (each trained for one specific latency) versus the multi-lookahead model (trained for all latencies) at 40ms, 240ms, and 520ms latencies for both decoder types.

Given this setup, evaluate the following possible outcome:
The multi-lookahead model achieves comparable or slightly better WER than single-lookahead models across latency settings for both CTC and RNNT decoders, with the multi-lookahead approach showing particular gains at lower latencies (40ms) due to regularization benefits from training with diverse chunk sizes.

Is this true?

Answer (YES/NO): NO